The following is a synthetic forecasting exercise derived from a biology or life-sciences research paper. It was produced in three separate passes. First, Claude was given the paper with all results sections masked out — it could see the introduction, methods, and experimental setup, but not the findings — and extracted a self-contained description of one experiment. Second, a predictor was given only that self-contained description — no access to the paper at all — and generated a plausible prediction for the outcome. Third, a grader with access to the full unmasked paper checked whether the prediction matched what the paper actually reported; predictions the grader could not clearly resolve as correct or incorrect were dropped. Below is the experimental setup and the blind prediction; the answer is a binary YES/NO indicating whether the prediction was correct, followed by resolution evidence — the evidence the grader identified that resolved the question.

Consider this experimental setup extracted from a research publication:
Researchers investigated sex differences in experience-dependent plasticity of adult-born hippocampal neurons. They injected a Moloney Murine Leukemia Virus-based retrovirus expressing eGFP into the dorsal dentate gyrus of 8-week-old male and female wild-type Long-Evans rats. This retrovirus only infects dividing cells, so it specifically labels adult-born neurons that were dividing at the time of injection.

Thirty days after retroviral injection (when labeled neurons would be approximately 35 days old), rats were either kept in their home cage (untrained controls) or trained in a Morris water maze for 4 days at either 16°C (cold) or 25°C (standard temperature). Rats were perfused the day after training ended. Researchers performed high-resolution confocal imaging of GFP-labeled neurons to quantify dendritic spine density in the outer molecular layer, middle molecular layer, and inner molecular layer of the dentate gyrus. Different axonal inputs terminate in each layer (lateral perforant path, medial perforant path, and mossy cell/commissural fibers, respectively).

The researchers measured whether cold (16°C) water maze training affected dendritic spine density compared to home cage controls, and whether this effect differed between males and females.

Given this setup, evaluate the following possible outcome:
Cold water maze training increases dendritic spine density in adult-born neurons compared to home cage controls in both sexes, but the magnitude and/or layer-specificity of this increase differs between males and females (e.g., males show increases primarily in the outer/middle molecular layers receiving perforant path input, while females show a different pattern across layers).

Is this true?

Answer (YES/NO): NO